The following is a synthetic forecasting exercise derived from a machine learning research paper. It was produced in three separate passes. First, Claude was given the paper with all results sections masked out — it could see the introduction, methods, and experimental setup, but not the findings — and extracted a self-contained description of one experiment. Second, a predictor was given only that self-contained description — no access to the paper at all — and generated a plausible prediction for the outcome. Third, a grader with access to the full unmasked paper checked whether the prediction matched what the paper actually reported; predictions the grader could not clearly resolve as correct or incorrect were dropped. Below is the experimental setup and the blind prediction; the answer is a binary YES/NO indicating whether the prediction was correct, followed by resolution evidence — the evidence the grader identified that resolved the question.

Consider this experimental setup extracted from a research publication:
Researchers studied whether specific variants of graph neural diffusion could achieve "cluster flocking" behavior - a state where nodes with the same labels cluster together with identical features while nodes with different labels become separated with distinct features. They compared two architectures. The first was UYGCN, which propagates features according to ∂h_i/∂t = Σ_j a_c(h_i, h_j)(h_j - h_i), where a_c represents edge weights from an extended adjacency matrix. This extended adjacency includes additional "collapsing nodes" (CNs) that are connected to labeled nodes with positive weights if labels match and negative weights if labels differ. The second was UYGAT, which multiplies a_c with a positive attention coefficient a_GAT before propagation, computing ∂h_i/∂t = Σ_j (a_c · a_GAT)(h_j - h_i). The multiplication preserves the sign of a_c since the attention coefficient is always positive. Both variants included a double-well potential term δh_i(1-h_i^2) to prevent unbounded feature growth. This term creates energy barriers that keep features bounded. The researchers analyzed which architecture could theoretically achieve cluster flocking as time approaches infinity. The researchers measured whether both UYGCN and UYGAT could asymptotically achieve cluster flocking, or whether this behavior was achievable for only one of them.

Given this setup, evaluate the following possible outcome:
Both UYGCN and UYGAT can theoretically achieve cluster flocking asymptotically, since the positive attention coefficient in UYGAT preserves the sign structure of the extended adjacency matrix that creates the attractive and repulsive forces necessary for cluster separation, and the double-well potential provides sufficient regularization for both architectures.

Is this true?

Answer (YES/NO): NO